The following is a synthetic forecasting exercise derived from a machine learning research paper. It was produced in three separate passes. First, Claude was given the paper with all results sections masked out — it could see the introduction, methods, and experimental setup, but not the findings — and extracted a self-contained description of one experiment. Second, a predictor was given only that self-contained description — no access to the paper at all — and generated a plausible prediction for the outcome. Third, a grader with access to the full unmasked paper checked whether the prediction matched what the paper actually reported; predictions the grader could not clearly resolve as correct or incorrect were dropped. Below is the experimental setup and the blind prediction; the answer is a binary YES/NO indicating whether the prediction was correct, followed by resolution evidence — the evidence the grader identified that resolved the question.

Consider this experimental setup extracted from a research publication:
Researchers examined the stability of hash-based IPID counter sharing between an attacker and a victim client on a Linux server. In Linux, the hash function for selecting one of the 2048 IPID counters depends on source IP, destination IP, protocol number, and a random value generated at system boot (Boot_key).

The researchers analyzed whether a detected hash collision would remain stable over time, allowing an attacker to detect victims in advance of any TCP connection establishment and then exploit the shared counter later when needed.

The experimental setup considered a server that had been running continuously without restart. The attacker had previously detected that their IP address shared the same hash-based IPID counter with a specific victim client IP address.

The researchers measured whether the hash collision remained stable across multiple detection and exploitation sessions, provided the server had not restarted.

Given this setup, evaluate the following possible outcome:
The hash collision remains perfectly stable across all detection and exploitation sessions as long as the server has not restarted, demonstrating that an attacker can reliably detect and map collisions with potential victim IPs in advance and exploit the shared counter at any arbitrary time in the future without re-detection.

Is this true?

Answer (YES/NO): YES